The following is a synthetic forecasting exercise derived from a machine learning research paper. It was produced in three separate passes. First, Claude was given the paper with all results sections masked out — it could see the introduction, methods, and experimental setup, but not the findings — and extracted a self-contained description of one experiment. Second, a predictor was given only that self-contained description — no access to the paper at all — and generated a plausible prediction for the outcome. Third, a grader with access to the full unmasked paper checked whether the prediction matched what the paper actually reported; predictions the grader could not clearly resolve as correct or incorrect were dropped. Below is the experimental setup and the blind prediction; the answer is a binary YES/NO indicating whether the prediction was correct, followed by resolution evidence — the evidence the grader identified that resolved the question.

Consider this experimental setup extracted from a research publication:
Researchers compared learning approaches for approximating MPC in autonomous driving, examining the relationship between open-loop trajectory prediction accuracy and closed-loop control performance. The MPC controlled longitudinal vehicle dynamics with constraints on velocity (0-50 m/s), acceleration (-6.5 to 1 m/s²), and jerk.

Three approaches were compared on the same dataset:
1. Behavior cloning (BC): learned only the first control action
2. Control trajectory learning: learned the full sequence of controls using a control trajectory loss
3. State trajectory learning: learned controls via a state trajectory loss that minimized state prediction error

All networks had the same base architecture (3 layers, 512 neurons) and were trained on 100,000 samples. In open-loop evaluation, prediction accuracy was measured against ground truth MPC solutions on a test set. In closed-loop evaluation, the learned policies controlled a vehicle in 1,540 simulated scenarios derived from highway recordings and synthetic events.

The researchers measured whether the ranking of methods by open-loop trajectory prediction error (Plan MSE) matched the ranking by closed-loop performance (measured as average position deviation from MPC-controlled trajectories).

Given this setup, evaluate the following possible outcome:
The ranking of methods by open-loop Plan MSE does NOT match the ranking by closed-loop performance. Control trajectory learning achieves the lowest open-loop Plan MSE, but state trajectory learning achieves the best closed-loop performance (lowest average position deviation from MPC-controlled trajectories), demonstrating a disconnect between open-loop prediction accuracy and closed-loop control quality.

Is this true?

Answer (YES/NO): NO